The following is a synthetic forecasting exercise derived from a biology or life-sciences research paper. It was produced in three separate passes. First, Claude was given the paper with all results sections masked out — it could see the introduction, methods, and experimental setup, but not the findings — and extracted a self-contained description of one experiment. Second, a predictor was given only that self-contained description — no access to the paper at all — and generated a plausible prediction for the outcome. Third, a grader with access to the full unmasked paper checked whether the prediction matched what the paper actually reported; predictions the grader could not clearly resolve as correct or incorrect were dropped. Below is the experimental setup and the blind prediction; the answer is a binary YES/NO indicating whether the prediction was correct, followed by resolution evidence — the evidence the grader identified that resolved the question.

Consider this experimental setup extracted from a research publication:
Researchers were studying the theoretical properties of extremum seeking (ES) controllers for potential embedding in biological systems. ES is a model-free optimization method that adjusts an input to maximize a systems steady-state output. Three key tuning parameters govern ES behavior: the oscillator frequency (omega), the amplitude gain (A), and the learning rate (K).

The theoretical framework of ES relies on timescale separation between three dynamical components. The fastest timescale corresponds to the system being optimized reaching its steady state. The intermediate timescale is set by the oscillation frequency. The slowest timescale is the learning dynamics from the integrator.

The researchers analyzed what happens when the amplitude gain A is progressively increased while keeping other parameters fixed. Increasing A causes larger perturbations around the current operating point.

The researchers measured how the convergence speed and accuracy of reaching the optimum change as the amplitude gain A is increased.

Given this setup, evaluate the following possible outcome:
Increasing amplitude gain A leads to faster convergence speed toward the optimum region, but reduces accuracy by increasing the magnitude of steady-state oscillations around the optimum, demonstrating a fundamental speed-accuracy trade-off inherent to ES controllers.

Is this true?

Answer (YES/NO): YES